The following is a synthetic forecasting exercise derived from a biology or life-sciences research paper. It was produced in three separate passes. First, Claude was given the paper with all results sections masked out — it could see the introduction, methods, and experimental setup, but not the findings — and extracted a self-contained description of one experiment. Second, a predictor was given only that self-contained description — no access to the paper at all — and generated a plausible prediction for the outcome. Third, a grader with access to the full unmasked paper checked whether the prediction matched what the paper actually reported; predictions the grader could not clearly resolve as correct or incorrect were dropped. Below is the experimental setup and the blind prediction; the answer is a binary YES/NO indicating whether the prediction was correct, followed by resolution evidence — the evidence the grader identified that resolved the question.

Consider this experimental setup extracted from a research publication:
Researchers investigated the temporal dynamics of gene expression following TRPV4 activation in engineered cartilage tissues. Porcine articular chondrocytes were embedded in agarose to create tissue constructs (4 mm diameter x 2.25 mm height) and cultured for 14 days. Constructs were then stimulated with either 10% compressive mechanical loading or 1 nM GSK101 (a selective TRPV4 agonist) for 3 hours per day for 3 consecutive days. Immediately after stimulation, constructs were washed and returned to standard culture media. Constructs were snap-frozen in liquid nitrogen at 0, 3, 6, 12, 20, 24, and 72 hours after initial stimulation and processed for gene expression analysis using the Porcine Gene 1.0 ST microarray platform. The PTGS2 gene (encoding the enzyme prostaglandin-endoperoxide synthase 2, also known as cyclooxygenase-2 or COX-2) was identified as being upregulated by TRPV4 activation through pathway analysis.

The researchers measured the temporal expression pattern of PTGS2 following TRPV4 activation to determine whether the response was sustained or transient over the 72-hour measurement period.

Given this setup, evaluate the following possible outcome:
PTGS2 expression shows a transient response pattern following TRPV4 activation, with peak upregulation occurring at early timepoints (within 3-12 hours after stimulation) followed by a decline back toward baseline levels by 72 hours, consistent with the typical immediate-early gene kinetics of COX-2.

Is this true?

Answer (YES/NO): YES